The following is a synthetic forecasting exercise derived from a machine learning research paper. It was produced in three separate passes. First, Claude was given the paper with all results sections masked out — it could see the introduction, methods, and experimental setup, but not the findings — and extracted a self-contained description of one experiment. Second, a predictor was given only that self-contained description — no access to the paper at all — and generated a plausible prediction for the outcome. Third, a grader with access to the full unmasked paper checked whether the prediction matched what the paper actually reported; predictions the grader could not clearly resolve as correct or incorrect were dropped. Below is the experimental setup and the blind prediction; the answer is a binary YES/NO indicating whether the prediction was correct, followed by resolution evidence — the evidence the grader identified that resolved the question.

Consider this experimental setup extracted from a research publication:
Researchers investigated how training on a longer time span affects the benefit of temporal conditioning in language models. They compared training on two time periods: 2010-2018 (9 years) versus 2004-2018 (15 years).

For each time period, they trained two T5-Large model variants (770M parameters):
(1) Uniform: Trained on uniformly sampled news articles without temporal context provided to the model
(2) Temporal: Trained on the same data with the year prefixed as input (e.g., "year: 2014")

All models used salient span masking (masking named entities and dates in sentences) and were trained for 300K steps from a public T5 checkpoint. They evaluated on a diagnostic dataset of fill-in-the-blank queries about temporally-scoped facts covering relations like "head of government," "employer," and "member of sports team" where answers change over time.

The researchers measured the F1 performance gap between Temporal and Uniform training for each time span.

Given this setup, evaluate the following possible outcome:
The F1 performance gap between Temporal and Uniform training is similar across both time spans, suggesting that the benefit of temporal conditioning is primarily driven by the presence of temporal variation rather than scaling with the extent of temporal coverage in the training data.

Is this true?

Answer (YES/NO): NO